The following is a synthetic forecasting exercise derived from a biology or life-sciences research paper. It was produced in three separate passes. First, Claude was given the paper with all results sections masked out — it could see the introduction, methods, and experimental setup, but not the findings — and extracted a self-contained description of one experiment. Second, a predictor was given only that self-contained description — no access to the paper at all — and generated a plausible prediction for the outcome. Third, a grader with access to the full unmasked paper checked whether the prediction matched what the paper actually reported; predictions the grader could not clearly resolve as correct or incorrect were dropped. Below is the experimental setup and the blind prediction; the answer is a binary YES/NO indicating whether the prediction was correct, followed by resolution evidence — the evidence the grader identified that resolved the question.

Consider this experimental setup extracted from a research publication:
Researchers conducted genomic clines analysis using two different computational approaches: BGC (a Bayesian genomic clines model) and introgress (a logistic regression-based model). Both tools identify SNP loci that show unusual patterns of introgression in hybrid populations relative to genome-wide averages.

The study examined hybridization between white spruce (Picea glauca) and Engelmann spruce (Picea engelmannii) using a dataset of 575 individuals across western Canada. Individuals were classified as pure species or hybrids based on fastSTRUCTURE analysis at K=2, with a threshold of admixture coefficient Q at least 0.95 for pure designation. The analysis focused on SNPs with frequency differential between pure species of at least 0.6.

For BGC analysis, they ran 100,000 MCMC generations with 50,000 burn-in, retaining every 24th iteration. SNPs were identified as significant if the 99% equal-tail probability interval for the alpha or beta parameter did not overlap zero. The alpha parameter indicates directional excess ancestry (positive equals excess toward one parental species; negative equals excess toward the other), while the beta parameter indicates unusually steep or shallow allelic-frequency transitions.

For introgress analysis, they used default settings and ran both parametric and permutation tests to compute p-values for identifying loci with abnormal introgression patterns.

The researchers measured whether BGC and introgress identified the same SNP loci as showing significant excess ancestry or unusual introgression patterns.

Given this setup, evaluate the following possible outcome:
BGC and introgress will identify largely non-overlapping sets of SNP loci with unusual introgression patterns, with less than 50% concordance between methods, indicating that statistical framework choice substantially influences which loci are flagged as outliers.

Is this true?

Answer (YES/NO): NO